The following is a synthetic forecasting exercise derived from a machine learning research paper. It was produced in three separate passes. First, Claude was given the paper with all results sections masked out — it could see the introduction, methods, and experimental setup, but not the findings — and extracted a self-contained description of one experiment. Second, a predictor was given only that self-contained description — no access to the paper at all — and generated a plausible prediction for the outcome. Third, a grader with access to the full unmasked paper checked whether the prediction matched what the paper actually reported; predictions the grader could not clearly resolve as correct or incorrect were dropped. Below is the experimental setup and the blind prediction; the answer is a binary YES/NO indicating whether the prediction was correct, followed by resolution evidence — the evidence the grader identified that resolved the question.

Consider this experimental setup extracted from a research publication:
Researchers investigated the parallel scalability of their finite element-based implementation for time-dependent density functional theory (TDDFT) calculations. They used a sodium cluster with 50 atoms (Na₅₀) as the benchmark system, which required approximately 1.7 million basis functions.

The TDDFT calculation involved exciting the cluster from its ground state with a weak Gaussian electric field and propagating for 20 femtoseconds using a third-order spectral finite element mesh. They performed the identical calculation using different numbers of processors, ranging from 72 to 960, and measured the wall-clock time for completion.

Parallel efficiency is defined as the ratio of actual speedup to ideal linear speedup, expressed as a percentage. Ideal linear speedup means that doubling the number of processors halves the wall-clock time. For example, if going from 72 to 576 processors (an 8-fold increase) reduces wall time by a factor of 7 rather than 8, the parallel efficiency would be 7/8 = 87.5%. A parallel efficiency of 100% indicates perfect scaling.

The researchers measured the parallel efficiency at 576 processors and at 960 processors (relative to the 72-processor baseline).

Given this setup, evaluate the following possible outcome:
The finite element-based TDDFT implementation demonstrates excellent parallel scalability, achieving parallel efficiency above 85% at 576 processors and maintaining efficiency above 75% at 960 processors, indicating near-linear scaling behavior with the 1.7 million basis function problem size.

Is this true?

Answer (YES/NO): NO